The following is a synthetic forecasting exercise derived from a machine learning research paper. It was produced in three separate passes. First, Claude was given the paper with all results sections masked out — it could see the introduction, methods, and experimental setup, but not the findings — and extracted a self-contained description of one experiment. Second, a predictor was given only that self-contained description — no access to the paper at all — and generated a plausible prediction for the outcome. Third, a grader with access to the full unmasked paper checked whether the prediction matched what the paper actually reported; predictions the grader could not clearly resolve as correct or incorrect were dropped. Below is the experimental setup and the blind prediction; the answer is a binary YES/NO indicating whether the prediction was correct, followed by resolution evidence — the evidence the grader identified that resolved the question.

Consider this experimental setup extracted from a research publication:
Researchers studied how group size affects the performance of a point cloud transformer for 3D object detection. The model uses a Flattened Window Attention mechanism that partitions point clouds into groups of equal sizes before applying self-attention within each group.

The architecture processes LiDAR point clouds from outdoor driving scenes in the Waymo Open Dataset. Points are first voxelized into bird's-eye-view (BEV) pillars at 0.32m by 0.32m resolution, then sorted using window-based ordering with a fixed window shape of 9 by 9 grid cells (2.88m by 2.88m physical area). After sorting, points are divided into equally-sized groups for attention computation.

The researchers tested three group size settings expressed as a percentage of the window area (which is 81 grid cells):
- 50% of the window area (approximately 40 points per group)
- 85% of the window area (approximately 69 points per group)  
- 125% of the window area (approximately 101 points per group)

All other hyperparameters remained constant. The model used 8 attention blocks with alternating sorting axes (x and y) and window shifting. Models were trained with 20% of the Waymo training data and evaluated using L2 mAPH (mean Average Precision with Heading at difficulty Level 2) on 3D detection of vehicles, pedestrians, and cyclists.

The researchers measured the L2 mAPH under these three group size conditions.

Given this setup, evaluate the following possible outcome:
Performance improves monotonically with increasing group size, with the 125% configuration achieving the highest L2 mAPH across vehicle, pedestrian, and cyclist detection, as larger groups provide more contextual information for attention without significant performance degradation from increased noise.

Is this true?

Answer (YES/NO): NO